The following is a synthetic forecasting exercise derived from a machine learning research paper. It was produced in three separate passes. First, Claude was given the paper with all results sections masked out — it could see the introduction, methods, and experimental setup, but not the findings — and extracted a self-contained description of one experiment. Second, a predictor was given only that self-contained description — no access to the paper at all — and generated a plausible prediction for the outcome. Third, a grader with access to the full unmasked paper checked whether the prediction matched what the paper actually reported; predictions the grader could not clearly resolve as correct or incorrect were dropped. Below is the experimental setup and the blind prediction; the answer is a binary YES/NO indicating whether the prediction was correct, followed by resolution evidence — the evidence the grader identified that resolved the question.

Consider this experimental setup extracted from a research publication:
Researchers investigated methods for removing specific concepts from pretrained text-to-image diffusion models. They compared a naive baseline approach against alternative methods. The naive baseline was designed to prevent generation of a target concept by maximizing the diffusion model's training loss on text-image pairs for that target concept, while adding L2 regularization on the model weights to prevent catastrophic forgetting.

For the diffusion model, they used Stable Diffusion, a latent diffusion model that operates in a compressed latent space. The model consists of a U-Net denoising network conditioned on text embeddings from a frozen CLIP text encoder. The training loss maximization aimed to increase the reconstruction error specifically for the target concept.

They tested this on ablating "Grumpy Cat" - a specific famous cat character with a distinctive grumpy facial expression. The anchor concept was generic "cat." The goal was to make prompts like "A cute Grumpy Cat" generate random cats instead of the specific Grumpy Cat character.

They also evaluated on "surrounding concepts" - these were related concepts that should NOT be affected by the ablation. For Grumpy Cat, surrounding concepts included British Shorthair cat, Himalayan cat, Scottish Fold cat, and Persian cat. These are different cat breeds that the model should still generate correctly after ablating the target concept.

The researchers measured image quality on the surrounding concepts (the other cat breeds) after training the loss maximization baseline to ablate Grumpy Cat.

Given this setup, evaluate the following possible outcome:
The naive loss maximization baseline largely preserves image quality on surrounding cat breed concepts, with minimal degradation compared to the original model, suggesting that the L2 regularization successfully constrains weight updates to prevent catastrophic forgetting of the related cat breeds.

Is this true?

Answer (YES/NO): NO